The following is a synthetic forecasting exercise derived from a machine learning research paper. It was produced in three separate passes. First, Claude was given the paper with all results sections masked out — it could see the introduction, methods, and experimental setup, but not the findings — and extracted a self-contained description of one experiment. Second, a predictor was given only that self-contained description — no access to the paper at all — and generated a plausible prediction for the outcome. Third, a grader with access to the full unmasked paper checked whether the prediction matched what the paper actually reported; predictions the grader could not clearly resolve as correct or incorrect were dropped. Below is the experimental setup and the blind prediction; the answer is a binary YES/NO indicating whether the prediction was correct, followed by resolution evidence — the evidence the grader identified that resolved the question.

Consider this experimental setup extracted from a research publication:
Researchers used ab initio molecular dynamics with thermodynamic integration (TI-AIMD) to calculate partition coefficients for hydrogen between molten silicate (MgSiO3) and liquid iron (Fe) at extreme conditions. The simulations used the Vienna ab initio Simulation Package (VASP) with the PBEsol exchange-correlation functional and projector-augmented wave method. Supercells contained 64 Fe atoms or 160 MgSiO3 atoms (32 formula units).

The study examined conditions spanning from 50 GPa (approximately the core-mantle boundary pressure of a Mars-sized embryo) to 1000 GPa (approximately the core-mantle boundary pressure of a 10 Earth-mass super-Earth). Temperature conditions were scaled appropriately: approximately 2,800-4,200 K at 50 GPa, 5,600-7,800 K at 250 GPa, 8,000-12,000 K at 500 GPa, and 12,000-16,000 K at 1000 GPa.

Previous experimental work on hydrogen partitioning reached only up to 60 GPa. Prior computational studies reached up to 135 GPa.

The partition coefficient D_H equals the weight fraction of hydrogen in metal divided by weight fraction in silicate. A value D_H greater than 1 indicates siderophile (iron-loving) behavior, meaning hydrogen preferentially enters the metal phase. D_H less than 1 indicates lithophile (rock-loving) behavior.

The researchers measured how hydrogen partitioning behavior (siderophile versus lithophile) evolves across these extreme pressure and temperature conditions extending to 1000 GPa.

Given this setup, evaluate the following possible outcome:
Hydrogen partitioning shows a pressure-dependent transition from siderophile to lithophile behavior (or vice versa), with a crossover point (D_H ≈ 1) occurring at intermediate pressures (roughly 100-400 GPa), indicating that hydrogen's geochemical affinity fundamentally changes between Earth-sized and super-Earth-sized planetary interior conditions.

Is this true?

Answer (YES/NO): NO